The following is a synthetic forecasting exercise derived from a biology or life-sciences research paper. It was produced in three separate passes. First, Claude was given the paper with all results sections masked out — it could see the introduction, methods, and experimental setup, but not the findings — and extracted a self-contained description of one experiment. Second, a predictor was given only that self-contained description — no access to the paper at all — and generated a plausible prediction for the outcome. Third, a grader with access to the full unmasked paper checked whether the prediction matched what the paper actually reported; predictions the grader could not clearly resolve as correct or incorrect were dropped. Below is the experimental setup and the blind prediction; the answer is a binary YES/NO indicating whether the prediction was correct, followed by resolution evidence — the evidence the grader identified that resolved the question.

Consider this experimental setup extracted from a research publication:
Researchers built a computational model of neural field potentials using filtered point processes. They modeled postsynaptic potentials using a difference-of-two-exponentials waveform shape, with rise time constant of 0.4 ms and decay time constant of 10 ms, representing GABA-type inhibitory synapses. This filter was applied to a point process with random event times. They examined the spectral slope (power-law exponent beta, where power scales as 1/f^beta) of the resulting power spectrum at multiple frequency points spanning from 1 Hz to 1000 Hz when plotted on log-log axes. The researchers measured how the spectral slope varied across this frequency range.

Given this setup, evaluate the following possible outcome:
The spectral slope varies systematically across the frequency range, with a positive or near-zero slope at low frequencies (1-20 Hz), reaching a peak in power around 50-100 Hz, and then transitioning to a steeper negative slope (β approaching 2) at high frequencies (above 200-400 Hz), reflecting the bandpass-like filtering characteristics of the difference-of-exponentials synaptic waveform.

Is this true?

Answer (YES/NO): NO